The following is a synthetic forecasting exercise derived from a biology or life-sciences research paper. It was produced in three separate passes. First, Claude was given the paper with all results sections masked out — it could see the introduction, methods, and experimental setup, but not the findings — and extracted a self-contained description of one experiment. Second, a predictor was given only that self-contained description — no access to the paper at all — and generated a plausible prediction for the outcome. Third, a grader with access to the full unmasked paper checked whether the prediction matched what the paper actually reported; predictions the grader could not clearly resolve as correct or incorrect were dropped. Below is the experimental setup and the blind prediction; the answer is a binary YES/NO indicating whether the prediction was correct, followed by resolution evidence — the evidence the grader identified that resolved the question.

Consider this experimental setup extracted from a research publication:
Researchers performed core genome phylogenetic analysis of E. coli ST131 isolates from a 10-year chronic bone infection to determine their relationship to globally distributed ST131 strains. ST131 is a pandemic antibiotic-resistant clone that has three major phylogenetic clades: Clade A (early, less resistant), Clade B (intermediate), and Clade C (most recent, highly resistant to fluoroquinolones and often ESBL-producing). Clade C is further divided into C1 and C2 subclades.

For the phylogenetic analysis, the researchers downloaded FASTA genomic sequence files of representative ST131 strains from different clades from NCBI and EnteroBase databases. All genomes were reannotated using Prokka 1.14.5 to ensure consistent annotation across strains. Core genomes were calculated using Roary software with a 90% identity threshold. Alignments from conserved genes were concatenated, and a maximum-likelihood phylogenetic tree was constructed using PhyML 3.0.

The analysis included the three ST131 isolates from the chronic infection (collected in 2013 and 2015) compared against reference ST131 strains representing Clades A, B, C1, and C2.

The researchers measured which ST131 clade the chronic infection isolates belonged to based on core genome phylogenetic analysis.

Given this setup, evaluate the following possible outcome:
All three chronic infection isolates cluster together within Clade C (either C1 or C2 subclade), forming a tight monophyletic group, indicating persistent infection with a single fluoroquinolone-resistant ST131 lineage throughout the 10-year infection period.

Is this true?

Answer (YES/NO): YES